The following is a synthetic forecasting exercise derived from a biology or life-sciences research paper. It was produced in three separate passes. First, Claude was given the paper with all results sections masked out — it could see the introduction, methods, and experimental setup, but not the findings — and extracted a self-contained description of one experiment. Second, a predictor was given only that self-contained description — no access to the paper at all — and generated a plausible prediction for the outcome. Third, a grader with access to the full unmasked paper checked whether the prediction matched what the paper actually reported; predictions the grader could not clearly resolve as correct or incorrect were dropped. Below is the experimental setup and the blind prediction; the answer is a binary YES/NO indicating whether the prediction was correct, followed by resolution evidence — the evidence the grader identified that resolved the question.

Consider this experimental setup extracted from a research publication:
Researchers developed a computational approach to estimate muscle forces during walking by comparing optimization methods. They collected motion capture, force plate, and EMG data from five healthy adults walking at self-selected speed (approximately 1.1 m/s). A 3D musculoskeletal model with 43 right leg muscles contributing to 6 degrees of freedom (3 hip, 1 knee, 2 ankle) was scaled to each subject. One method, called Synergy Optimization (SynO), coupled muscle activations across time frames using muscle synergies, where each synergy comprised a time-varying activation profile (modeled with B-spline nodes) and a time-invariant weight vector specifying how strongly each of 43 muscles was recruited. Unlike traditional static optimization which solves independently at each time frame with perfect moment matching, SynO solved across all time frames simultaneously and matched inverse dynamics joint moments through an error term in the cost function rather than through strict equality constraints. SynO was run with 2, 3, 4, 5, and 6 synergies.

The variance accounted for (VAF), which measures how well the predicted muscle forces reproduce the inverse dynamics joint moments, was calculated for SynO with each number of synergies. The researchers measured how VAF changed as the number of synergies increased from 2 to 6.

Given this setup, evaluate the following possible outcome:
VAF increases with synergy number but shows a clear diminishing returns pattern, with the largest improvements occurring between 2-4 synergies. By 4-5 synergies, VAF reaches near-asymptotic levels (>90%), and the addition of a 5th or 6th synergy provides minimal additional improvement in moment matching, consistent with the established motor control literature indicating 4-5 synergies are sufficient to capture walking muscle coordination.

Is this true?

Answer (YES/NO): YES